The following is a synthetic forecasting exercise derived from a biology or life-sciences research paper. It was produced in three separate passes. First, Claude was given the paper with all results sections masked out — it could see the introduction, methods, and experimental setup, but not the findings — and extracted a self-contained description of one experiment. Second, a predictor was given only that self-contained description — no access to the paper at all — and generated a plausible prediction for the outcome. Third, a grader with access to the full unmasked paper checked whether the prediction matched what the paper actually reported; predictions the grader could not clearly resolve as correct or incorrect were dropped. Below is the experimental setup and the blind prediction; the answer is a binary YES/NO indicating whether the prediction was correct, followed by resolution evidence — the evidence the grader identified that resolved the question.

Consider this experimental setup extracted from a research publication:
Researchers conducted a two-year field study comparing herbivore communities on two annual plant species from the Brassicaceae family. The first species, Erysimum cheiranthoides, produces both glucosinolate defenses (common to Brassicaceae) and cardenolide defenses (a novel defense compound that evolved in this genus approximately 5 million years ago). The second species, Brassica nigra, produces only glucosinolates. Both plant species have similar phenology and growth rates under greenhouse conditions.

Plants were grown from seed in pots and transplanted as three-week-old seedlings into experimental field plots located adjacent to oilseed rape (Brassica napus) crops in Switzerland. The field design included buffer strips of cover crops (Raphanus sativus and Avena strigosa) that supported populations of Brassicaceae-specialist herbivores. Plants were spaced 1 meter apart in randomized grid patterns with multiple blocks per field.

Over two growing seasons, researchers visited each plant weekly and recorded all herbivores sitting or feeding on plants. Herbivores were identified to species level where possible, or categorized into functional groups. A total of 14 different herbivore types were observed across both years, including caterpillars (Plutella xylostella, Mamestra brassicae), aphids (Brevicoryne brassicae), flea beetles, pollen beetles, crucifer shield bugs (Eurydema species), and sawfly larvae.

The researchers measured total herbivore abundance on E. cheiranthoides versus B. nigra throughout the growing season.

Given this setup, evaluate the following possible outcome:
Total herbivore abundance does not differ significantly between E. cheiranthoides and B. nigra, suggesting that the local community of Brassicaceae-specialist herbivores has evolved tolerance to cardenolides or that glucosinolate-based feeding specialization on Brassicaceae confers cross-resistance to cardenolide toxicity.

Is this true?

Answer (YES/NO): NO